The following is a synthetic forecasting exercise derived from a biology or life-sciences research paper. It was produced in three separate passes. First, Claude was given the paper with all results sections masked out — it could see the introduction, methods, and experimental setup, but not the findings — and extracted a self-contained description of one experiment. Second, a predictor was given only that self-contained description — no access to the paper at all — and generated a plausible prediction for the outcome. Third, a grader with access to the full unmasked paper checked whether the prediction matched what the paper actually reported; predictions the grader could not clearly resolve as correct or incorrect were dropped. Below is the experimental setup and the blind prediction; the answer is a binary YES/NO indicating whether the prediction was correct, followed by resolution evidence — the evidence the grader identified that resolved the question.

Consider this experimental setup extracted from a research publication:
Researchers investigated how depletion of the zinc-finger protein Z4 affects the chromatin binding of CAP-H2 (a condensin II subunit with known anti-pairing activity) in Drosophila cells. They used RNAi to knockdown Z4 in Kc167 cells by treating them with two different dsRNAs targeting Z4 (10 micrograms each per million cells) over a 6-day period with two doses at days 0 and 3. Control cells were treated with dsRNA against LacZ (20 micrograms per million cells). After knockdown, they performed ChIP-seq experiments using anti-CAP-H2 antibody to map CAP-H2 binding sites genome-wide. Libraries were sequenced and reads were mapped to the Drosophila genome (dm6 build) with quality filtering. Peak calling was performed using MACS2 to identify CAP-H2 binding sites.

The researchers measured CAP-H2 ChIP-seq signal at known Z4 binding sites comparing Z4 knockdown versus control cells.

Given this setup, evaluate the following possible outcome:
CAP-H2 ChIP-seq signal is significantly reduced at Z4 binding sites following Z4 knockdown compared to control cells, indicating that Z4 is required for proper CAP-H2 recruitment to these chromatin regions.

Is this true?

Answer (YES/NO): YES